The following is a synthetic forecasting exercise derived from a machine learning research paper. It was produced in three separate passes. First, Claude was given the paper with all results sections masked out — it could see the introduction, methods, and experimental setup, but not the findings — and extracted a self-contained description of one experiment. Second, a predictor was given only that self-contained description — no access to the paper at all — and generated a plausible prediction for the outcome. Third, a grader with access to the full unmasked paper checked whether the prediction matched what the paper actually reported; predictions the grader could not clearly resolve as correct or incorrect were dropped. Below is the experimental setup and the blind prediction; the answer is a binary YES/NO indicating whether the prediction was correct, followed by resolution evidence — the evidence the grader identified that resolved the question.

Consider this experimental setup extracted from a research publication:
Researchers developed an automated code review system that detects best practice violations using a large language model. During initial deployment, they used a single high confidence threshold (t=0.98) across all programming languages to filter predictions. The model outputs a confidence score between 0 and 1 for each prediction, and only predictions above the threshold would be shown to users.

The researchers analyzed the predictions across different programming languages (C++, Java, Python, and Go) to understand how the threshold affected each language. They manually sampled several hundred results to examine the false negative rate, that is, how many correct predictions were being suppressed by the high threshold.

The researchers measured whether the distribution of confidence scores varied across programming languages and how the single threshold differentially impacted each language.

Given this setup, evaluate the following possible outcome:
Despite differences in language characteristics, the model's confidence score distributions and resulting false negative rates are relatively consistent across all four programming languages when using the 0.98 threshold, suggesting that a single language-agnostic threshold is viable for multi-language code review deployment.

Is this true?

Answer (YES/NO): NO